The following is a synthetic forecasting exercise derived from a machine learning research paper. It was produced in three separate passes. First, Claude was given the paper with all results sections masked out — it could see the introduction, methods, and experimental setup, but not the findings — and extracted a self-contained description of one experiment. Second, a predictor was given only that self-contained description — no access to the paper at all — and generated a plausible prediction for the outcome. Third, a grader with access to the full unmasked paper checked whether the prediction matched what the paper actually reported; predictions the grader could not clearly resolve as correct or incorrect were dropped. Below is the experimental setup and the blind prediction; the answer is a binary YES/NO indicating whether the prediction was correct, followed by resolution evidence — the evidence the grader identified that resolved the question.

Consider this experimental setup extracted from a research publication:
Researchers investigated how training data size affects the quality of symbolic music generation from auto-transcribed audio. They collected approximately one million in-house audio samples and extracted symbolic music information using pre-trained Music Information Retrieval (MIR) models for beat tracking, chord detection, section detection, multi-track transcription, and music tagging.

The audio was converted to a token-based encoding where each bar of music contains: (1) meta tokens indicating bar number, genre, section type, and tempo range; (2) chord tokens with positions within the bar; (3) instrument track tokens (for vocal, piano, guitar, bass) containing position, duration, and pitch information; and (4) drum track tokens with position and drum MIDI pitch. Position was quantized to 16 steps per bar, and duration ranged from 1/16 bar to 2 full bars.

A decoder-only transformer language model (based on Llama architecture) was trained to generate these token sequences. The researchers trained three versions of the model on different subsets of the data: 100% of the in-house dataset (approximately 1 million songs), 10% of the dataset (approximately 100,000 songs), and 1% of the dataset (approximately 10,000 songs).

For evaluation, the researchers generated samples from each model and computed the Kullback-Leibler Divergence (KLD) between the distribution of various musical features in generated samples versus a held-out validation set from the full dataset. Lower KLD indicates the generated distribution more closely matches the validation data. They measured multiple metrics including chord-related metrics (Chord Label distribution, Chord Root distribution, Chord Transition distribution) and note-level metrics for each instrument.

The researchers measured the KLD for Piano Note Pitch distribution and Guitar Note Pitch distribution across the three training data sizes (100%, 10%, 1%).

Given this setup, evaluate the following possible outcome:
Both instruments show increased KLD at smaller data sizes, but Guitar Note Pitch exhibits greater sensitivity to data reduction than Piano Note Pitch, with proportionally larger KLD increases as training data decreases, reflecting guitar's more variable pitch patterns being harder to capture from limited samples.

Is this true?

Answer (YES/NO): NO